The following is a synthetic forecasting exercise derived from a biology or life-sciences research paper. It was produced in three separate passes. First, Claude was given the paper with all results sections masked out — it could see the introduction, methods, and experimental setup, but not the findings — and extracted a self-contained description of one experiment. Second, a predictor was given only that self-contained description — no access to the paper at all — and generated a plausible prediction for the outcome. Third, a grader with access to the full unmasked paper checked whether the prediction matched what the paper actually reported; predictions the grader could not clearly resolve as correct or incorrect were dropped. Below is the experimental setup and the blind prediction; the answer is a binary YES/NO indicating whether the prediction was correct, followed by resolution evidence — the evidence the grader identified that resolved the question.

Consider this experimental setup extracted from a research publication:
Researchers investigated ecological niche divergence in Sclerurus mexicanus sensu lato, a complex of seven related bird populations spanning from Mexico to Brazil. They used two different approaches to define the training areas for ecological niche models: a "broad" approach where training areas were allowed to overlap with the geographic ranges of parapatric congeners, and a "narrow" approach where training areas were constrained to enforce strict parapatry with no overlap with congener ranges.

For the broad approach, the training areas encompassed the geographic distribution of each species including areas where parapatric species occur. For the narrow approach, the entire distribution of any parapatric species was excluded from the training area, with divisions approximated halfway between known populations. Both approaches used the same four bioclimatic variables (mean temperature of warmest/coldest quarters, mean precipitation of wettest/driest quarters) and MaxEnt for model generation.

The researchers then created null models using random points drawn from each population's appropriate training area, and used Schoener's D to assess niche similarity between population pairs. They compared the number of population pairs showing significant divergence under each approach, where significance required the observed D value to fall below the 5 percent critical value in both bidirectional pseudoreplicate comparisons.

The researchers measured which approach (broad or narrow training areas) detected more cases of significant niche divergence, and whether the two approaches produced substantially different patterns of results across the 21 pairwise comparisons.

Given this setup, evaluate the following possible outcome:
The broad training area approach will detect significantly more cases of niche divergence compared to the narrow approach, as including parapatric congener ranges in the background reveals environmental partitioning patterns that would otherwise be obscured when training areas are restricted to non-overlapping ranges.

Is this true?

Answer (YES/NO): NO